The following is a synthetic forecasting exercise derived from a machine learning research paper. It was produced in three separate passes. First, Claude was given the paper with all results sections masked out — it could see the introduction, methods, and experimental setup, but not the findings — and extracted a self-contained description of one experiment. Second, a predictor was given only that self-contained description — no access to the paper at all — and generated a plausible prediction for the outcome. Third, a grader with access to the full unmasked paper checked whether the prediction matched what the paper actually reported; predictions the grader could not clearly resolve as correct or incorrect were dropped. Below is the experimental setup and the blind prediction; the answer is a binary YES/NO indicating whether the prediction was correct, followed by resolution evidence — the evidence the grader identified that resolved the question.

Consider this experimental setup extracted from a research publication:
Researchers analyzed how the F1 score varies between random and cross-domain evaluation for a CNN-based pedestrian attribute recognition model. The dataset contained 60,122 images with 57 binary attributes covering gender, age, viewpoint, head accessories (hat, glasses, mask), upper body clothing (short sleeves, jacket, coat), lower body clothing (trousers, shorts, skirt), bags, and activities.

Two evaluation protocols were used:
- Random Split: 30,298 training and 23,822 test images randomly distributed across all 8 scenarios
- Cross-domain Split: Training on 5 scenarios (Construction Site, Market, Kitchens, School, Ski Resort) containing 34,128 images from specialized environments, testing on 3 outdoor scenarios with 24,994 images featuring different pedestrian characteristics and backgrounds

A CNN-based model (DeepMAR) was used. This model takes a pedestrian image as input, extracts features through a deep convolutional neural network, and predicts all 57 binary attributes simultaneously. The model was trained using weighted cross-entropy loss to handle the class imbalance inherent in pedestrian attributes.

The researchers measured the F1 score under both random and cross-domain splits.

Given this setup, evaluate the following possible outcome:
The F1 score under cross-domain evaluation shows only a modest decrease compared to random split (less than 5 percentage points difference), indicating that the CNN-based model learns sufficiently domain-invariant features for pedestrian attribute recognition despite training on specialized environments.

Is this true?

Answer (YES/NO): NO